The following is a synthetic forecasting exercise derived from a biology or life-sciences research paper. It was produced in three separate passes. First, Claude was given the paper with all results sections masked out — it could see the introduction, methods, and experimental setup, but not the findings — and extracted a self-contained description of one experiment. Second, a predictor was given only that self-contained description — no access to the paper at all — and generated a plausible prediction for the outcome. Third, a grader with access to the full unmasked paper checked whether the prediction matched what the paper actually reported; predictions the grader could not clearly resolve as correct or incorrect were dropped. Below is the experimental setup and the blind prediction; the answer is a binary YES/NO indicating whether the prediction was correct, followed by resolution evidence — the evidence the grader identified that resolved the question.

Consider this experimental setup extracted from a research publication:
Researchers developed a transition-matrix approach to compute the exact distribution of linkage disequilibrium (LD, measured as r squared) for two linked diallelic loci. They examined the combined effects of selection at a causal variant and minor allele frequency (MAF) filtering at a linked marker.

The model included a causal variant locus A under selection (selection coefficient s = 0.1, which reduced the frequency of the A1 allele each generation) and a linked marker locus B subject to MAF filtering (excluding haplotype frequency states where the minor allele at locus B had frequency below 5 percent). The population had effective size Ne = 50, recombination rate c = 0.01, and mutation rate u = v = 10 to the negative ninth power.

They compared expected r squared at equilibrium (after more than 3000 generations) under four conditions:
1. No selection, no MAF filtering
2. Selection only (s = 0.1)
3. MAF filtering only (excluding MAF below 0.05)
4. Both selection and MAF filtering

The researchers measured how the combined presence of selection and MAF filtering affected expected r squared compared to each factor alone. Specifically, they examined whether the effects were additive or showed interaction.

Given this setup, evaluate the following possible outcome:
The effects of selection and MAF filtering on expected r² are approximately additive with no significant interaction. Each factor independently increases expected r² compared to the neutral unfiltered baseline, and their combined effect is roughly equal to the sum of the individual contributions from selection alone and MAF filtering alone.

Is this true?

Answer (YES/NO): NO